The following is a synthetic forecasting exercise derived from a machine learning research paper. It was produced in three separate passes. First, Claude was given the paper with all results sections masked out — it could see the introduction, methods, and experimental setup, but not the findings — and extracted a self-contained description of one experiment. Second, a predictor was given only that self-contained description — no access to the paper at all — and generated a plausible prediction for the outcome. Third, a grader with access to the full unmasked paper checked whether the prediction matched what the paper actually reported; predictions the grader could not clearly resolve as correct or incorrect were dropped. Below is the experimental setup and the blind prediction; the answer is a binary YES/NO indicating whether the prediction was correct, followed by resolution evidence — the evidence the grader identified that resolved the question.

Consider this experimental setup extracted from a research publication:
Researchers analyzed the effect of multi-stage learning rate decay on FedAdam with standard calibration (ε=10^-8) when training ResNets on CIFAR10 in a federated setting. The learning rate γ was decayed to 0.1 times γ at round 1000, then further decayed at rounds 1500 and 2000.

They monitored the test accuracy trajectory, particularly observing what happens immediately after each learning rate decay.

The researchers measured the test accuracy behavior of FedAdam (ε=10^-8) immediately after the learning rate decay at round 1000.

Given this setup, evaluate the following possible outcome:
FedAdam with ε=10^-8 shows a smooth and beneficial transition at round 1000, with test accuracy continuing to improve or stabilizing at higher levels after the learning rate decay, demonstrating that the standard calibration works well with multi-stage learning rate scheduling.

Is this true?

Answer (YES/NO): NO